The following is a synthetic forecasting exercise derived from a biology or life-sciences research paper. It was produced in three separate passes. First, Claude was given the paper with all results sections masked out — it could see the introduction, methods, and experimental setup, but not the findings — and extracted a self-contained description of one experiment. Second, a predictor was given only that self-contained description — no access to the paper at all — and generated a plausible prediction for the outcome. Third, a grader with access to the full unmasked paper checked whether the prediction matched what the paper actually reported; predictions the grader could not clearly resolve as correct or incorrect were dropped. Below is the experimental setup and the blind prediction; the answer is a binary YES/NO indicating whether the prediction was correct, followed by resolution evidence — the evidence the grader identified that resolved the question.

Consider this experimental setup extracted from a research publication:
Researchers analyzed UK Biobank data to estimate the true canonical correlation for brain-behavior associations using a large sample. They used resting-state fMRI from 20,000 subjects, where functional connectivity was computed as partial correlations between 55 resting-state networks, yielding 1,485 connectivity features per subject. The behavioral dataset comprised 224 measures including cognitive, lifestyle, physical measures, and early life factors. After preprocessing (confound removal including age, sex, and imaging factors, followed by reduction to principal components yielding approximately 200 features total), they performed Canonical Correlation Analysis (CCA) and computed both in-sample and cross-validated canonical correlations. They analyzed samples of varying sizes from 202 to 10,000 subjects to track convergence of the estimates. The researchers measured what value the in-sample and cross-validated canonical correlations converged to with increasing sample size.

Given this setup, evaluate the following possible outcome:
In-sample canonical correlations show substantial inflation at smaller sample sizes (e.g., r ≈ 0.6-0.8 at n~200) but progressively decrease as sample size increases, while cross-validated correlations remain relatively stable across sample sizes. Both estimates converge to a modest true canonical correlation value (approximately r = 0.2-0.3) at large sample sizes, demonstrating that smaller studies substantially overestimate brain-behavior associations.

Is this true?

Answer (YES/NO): NO